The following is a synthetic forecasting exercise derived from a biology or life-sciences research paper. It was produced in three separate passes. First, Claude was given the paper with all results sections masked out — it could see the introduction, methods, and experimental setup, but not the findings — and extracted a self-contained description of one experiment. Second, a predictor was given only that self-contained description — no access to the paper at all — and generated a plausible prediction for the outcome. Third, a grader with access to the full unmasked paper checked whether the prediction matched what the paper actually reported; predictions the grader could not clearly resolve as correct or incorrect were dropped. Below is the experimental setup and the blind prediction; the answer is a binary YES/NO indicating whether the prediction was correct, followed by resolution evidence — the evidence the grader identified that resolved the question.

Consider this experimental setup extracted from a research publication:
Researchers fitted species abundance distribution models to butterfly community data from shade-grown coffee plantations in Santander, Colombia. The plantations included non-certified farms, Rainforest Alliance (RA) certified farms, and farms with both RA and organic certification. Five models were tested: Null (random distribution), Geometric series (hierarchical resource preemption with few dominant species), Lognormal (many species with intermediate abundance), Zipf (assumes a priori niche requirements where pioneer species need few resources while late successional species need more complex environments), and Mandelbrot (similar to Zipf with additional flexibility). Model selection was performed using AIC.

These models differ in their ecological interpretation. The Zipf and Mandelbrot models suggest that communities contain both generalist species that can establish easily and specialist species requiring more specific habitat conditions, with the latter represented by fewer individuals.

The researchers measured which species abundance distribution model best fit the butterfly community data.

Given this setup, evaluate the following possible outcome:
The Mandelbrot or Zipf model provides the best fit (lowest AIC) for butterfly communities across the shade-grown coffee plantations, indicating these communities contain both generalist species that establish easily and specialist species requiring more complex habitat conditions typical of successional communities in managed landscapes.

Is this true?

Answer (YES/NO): YES